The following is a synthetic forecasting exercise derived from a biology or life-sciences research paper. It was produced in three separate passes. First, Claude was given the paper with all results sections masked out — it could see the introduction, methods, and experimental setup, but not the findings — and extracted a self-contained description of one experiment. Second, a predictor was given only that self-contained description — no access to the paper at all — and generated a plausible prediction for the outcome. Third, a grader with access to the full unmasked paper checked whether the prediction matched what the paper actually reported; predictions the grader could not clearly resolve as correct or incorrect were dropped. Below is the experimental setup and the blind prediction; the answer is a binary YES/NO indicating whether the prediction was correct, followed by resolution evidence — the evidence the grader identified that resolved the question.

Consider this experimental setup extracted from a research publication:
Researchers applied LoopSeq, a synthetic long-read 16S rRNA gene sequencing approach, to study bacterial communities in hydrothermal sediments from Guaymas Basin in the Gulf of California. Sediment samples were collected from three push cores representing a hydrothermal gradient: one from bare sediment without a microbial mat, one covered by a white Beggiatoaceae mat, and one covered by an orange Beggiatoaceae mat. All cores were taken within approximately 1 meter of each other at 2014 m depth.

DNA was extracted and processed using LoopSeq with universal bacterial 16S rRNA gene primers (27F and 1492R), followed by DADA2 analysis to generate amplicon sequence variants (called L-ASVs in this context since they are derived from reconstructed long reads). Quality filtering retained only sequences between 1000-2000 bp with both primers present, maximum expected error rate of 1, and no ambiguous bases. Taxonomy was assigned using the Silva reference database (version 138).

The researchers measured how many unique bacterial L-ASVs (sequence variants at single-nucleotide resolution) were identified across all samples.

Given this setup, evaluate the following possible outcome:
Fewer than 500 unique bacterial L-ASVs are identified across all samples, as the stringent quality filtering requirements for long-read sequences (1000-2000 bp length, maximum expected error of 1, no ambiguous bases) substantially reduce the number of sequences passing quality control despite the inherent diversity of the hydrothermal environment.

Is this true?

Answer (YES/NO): NO